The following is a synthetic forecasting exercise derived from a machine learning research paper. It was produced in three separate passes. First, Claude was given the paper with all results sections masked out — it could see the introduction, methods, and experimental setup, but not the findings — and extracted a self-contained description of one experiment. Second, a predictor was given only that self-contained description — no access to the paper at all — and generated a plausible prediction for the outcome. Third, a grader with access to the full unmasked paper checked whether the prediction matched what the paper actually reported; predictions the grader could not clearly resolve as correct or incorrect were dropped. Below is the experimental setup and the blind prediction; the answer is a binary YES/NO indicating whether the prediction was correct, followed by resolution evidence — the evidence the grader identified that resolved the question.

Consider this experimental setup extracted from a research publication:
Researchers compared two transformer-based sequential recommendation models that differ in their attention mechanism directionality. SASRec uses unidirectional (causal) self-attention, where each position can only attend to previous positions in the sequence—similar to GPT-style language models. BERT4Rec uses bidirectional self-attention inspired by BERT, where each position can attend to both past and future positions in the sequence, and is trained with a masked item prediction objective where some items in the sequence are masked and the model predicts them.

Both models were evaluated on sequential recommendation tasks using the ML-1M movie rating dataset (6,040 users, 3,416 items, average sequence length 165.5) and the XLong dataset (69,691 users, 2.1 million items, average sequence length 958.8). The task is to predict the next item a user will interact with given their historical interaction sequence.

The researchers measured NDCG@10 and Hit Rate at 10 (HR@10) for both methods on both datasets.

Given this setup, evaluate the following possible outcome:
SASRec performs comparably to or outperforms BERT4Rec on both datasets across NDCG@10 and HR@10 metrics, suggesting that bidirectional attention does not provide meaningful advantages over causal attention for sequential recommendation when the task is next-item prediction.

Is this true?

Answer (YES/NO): YES